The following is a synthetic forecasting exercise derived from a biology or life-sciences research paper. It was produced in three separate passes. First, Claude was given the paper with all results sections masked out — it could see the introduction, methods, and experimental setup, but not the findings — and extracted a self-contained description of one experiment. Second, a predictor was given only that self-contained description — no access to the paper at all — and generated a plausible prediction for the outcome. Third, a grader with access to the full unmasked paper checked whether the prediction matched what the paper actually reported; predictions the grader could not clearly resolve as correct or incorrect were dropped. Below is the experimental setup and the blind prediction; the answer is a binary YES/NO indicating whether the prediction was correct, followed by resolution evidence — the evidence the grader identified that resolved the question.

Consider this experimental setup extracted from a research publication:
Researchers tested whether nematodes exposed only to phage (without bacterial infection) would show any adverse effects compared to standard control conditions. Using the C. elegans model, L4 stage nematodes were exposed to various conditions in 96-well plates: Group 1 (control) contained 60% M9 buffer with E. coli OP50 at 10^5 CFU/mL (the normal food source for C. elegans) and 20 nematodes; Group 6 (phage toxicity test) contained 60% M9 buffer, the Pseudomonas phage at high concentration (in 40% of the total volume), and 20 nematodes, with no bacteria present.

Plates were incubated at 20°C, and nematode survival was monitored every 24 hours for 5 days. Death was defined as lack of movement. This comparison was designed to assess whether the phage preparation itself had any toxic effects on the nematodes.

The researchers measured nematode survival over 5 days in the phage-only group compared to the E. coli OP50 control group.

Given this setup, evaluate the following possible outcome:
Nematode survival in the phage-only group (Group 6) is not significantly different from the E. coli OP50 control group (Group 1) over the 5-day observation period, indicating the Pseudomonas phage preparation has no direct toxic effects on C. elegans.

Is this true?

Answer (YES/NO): YES